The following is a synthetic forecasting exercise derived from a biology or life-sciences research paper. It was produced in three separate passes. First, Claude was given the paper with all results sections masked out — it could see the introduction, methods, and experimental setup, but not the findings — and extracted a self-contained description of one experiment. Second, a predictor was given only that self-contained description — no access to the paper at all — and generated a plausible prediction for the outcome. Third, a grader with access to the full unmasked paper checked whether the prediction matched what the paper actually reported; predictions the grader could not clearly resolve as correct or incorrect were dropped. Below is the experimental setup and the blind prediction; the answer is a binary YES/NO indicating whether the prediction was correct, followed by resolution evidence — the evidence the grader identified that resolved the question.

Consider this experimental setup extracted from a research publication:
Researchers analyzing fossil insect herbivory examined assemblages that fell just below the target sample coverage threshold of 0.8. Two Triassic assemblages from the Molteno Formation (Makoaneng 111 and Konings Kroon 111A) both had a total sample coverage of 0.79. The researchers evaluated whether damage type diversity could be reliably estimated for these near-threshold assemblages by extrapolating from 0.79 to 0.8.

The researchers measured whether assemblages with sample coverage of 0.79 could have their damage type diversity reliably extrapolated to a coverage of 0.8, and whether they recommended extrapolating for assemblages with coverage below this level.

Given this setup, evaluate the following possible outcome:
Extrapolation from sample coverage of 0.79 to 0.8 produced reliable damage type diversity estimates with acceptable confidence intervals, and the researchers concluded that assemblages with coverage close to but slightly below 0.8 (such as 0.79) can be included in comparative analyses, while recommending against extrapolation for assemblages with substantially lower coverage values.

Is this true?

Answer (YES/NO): NO